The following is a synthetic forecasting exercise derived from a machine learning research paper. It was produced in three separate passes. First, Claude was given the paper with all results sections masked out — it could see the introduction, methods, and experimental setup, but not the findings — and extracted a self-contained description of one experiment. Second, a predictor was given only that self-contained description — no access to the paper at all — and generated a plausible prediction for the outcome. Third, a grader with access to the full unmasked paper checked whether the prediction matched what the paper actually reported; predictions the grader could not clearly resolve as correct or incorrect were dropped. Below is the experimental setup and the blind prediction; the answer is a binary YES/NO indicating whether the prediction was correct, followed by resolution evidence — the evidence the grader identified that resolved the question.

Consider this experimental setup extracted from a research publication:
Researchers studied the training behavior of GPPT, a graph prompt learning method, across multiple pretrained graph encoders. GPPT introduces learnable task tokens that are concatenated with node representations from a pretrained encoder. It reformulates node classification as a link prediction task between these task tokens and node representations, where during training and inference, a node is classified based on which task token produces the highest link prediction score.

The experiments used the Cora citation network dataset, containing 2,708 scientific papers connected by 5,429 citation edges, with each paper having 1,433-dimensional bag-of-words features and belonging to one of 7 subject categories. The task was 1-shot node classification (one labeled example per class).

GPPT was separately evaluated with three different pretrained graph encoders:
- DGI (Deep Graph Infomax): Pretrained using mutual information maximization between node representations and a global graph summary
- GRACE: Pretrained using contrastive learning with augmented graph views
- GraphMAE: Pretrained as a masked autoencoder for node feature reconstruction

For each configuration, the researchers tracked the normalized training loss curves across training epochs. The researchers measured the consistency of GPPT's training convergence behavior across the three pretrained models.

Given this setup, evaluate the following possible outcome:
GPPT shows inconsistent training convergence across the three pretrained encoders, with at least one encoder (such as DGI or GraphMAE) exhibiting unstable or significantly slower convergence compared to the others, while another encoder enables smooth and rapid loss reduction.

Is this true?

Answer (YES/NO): YES